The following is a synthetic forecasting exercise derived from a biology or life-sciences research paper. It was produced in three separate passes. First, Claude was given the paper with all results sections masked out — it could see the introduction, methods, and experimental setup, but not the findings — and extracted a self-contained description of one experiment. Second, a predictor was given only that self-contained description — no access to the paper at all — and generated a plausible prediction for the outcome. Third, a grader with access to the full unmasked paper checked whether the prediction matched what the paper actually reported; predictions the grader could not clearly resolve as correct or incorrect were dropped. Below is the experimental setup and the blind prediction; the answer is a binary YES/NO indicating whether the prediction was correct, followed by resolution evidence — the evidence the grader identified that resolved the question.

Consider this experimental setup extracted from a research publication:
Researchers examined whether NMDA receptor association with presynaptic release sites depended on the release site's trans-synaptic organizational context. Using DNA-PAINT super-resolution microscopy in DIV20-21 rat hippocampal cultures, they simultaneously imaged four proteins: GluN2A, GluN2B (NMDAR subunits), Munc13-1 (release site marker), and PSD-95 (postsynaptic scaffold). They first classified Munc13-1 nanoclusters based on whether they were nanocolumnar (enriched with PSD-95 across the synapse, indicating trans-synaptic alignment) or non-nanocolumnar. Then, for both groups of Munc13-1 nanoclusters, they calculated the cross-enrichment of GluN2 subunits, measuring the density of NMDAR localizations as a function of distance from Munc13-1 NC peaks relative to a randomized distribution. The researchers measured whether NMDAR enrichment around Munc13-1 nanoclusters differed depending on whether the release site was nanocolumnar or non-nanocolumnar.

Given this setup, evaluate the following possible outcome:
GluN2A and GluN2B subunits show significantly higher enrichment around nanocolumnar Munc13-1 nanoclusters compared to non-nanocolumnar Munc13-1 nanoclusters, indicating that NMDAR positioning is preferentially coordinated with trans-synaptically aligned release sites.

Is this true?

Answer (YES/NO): YES